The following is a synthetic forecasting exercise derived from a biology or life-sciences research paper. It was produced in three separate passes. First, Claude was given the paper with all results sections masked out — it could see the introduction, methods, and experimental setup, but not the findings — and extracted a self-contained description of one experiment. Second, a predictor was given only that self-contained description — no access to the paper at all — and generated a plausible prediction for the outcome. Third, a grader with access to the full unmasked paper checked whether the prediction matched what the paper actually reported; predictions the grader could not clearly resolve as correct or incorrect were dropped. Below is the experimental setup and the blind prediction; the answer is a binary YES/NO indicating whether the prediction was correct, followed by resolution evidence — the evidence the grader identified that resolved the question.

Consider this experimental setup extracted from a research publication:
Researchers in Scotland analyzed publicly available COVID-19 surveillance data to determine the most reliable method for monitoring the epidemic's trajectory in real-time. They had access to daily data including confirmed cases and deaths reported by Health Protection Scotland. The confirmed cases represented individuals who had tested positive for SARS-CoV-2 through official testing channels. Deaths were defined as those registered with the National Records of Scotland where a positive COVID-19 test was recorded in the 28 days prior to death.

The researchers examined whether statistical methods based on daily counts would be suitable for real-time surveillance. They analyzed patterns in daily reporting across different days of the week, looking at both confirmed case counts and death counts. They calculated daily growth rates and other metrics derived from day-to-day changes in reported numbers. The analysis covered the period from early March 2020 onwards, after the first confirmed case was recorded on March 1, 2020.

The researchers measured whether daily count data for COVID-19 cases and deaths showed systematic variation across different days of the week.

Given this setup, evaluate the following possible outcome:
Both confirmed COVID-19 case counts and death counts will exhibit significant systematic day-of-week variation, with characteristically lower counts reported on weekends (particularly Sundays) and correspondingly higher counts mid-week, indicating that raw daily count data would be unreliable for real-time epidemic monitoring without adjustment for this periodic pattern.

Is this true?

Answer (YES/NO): YES